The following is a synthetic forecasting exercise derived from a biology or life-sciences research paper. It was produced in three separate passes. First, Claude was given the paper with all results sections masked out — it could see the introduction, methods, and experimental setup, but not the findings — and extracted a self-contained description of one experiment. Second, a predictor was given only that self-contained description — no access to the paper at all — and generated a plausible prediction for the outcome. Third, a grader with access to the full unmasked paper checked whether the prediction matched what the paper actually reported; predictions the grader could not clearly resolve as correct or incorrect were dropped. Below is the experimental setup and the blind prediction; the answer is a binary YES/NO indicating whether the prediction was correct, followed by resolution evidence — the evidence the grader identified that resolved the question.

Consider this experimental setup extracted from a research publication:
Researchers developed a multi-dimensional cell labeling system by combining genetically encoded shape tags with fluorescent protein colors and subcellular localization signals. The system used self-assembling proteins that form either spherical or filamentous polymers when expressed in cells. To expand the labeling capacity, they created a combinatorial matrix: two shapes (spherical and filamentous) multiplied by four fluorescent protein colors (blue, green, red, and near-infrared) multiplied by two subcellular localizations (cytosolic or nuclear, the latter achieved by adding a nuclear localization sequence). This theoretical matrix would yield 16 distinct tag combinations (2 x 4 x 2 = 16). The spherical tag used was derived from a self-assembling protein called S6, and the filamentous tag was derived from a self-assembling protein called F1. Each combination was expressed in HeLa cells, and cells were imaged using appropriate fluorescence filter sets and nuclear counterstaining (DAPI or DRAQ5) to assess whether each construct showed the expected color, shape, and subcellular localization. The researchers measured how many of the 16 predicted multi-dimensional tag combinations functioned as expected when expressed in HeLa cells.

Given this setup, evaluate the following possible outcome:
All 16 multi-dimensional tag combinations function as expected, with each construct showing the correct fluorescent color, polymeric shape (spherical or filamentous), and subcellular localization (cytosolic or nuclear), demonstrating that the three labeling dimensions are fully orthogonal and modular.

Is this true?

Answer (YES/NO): NO